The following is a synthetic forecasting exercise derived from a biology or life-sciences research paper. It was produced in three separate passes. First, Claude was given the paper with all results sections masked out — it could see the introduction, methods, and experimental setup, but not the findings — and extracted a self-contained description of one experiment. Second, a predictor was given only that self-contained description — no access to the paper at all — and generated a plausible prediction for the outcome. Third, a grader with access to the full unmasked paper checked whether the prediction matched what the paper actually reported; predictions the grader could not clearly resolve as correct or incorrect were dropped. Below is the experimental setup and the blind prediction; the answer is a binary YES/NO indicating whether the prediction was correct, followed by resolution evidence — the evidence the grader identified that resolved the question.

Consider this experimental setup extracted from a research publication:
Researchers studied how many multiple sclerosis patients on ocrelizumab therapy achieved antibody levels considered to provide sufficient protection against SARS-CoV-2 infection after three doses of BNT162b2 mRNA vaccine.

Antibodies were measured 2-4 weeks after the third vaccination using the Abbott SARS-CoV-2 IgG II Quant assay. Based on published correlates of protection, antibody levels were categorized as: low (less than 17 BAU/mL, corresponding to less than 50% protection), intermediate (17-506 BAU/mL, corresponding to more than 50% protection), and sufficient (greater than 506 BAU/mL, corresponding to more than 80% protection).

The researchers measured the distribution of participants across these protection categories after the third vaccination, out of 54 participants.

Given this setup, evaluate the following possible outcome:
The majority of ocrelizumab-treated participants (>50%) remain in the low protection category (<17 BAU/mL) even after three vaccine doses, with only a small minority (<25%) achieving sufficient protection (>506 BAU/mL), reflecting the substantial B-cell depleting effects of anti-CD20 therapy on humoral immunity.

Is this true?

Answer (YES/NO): YES